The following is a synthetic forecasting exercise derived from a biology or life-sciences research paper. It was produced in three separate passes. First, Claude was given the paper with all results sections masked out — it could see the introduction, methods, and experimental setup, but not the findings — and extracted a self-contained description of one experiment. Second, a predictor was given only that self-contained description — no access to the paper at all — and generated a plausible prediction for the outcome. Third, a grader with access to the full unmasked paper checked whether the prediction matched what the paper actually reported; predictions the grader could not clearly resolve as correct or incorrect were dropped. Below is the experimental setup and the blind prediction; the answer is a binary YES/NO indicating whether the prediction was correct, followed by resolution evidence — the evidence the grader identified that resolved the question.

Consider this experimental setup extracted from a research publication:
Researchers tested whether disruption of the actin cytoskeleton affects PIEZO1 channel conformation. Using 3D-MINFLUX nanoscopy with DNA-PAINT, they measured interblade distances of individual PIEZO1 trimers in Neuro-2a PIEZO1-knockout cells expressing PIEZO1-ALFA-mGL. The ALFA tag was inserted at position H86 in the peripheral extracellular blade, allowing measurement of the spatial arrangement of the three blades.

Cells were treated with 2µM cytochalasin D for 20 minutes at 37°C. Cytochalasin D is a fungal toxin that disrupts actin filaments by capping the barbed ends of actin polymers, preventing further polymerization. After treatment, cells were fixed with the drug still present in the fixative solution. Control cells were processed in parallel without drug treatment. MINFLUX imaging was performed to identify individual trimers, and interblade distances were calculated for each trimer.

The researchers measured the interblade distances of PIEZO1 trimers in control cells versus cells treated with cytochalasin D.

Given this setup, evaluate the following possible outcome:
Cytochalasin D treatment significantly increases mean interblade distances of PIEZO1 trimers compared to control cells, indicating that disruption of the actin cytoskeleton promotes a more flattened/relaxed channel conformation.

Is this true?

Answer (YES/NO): NO